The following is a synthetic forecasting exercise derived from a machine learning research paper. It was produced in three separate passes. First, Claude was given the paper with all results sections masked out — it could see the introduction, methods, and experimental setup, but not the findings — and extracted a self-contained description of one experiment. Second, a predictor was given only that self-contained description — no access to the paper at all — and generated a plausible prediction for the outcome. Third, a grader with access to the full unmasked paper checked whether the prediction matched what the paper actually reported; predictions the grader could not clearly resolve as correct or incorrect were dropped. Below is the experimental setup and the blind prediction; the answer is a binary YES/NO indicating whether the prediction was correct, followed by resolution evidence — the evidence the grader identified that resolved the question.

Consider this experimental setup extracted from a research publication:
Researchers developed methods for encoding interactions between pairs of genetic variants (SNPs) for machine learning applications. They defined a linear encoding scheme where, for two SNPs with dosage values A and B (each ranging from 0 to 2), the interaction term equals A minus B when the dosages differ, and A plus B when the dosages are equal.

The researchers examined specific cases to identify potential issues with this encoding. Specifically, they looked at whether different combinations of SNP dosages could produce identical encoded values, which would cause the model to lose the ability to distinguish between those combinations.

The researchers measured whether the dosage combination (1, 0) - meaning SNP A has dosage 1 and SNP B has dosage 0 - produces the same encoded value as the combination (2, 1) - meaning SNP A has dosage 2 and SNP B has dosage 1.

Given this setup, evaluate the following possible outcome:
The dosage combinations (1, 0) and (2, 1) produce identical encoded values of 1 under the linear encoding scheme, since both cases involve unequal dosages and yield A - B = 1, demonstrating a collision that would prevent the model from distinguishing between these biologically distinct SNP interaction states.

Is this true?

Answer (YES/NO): YES